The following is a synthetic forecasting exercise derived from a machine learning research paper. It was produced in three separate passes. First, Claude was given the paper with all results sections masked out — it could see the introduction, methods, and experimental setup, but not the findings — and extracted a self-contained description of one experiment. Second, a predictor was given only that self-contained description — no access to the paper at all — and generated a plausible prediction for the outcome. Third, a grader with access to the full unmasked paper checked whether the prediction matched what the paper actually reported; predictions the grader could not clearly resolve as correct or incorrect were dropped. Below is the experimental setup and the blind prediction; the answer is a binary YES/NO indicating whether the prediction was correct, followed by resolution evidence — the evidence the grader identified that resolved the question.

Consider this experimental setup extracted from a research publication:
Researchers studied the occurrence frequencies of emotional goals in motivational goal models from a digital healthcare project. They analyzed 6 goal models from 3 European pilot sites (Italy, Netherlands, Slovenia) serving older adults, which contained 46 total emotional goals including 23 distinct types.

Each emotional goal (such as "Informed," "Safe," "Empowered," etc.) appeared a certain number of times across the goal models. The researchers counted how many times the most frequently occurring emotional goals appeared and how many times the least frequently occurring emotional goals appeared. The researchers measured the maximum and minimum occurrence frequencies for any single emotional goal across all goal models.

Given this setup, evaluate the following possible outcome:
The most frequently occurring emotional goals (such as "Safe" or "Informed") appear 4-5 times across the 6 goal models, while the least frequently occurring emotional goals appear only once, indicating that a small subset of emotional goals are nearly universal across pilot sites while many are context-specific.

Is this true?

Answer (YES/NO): YES